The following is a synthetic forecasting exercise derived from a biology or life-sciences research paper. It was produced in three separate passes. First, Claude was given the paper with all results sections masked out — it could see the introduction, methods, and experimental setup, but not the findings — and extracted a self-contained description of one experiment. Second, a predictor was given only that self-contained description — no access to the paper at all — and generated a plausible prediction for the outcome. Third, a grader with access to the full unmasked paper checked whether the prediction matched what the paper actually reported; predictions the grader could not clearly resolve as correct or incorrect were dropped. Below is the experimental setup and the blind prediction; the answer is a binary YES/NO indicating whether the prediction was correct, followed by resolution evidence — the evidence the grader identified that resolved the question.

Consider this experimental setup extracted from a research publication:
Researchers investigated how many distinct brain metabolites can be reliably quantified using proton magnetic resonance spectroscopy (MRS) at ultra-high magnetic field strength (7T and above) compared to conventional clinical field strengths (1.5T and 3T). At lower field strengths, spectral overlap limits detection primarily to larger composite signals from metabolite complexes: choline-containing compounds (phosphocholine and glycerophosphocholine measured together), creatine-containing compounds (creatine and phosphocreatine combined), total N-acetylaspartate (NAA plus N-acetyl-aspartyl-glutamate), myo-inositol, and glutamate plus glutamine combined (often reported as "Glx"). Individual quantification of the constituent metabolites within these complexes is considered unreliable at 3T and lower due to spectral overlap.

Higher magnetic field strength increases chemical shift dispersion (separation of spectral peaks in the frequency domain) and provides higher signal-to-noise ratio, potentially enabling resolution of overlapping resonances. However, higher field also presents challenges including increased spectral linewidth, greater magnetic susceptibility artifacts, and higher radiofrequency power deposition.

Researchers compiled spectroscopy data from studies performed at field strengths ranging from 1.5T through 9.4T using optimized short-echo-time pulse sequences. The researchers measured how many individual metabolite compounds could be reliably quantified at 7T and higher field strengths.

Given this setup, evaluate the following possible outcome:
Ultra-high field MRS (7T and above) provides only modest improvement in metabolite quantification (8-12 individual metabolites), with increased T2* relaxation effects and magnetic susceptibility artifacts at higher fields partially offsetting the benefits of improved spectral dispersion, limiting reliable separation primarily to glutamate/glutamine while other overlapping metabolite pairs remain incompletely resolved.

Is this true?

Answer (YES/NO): NO